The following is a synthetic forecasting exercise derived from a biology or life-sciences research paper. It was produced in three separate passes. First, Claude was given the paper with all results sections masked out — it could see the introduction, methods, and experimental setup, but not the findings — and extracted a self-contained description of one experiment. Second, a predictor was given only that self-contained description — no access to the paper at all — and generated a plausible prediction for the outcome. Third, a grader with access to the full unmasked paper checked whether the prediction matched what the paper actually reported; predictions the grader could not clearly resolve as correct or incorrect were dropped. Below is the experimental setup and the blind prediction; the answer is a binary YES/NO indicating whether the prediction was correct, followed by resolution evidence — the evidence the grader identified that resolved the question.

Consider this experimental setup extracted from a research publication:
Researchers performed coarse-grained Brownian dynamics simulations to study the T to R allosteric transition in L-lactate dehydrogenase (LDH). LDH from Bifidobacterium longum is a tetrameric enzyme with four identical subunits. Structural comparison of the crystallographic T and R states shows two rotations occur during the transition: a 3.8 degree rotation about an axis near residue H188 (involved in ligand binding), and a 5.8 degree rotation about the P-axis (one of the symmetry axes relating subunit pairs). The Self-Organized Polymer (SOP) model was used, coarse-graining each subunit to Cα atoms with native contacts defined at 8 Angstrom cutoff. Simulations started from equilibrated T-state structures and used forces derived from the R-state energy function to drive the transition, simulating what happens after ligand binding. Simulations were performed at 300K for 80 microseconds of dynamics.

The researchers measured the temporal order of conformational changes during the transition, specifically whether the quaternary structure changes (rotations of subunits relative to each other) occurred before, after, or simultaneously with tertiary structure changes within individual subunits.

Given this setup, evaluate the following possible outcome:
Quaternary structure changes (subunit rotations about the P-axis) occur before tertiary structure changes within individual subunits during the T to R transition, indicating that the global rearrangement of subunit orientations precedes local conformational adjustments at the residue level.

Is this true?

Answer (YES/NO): YES